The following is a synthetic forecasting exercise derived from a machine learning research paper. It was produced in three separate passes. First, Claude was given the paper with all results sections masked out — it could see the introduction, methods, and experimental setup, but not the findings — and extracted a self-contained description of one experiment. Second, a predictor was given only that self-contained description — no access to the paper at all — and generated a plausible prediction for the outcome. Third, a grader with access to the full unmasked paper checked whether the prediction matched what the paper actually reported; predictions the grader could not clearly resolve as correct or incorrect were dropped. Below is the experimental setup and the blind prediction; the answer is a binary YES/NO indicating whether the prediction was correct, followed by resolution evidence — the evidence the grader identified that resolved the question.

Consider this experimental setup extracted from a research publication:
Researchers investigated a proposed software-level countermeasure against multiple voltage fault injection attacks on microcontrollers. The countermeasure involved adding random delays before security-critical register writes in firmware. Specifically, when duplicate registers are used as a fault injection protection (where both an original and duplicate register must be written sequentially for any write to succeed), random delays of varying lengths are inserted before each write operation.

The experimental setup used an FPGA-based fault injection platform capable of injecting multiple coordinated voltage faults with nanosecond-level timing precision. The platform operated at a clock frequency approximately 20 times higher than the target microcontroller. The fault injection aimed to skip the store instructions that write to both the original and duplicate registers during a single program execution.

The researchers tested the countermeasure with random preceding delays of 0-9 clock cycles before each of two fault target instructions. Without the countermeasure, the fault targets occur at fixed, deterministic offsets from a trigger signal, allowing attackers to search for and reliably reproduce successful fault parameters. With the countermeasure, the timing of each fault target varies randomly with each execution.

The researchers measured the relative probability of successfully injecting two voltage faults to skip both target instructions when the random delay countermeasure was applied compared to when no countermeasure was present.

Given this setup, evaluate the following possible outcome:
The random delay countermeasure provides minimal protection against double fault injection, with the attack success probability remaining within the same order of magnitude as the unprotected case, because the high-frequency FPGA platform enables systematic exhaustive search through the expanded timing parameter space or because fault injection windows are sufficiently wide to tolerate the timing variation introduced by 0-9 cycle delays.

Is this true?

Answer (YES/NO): NO